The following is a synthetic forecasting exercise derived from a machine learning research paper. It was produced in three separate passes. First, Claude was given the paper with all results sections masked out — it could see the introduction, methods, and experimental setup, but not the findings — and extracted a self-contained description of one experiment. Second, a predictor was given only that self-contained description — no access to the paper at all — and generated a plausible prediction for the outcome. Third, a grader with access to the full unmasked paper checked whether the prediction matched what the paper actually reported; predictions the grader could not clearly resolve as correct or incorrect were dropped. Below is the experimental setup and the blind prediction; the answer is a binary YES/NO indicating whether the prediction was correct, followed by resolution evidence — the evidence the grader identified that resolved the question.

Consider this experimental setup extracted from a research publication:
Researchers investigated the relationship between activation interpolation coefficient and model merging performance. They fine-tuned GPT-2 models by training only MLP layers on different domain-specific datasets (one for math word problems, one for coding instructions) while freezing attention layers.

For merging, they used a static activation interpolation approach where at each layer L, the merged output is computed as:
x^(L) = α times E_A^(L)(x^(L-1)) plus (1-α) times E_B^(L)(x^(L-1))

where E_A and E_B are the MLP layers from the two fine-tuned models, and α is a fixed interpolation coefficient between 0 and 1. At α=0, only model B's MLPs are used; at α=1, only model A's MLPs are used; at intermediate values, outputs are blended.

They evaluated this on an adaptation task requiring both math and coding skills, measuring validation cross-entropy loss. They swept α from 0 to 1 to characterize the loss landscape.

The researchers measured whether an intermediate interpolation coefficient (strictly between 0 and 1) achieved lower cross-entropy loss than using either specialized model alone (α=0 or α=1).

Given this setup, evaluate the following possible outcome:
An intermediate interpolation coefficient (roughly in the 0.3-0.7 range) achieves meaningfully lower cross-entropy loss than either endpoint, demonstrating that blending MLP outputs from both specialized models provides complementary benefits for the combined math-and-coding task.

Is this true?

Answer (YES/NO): NO